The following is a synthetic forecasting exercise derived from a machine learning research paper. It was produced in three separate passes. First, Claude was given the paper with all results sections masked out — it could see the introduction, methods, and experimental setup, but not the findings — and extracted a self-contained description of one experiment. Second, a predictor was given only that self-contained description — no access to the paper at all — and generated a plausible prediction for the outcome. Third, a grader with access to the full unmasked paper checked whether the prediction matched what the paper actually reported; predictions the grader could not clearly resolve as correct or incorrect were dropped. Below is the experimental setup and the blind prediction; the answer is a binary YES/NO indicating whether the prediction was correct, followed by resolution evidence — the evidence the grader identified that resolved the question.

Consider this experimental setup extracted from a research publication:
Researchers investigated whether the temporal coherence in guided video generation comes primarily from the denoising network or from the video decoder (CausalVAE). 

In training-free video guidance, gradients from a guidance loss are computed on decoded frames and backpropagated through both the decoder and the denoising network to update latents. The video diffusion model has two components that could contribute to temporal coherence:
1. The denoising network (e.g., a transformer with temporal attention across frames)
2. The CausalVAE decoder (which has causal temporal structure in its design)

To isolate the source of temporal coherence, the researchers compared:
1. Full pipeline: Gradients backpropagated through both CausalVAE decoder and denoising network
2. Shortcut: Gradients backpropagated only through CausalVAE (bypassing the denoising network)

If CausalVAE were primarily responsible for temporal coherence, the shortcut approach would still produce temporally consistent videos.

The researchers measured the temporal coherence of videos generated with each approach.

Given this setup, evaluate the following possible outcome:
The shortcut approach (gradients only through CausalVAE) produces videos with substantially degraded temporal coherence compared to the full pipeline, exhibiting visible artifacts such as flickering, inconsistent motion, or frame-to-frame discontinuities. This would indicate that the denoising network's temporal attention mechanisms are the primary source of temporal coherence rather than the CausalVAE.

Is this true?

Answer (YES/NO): YES